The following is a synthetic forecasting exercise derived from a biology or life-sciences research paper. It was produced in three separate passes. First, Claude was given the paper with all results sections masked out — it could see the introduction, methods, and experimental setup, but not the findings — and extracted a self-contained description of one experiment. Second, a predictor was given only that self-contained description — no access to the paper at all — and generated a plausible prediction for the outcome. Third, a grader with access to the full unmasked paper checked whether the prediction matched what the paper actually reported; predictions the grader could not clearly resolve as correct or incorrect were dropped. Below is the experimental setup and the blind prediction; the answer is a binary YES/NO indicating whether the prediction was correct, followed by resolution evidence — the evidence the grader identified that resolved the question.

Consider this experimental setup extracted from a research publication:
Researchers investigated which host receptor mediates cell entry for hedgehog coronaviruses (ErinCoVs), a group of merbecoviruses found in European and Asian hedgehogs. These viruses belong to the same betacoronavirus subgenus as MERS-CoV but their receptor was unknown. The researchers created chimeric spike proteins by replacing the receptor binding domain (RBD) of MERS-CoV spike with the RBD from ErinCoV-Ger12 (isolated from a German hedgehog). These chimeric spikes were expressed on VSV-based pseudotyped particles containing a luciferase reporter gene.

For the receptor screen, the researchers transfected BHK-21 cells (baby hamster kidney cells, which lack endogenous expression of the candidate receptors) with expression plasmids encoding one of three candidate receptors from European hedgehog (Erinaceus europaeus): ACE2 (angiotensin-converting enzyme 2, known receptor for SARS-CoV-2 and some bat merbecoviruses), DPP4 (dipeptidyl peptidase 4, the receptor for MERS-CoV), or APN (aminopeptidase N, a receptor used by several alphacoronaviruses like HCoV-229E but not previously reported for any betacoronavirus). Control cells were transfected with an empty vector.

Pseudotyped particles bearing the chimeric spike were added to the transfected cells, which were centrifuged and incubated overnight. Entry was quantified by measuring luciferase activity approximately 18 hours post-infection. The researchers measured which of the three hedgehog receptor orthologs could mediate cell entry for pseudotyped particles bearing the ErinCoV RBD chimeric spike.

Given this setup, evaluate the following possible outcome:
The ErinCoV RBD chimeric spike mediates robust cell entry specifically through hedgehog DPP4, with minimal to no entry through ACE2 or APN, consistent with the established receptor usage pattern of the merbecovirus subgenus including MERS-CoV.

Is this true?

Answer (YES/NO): NO